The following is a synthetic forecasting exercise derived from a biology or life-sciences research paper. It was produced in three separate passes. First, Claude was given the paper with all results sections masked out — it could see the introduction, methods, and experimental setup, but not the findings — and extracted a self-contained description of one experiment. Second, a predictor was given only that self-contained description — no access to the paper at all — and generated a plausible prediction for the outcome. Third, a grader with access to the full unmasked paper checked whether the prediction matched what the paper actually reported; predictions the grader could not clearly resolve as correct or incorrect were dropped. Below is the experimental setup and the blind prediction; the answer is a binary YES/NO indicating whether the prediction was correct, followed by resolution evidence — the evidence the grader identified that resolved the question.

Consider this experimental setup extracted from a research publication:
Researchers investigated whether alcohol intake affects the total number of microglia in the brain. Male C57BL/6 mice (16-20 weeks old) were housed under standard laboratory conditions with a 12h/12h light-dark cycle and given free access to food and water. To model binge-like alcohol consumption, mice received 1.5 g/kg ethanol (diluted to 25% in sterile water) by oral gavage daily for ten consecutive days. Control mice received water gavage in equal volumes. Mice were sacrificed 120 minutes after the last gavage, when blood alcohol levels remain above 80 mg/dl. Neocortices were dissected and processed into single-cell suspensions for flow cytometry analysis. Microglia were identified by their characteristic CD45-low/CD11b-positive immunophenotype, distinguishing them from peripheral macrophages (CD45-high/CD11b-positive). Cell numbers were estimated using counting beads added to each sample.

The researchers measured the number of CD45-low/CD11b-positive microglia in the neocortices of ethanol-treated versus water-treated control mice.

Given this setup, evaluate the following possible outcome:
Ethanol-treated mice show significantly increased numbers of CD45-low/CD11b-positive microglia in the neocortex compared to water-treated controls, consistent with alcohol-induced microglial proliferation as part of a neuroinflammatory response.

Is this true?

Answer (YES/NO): YES